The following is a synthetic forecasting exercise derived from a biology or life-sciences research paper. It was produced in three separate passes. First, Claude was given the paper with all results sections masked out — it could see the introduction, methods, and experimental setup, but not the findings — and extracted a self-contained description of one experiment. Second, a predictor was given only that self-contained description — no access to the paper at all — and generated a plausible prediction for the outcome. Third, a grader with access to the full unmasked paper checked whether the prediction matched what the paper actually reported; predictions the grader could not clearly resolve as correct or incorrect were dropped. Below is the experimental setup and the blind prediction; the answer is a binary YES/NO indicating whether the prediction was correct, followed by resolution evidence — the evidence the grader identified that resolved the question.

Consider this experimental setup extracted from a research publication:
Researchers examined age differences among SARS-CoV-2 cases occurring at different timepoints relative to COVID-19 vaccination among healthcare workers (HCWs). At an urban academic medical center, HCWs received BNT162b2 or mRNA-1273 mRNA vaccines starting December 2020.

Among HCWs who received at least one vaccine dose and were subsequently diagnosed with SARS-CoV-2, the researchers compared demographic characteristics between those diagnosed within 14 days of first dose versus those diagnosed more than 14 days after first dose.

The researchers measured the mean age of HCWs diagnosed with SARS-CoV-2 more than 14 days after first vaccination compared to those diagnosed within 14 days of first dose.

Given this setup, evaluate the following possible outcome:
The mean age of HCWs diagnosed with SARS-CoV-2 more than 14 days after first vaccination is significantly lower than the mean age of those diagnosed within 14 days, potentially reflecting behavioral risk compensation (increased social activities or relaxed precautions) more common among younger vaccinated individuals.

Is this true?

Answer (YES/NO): NO